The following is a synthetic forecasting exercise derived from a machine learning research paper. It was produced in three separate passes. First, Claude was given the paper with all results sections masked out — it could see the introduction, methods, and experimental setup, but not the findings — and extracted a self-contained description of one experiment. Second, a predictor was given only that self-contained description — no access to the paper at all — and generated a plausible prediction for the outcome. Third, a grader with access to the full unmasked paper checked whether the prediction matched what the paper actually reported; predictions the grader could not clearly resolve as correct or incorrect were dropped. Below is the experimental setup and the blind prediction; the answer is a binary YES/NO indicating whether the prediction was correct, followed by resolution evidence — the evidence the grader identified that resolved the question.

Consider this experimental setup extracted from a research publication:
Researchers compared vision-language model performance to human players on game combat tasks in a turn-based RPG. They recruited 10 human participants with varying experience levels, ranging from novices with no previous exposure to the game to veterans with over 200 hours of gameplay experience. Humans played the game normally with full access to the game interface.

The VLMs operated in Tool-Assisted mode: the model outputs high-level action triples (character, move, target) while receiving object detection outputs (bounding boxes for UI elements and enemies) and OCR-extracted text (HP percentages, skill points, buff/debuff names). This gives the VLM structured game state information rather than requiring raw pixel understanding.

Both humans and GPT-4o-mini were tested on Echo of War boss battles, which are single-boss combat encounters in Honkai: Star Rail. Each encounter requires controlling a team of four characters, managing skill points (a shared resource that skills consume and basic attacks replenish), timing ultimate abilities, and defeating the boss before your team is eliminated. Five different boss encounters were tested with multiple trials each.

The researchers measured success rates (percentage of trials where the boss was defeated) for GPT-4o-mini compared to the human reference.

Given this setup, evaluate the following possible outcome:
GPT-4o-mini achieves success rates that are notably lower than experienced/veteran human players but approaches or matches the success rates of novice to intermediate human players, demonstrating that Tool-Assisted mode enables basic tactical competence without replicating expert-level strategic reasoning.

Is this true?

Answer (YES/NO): NO